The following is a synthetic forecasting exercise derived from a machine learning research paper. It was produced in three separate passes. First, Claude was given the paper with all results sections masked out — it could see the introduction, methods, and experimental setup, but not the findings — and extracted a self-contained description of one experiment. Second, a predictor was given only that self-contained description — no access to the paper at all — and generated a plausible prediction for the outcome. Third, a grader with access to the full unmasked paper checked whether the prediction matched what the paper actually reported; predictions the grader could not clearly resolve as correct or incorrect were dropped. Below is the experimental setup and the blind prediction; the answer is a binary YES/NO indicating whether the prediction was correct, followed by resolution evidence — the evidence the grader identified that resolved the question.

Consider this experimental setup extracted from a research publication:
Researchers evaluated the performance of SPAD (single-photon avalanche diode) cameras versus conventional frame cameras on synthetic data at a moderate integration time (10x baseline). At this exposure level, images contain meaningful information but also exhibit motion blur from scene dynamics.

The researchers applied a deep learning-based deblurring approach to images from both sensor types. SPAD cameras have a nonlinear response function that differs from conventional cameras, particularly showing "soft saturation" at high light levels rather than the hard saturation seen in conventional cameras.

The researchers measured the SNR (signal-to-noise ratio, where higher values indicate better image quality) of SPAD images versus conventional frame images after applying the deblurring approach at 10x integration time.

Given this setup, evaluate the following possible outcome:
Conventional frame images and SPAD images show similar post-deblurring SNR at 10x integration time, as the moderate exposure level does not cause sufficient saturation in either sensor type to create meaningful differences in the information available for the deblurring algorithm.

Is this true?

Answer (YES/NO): NO